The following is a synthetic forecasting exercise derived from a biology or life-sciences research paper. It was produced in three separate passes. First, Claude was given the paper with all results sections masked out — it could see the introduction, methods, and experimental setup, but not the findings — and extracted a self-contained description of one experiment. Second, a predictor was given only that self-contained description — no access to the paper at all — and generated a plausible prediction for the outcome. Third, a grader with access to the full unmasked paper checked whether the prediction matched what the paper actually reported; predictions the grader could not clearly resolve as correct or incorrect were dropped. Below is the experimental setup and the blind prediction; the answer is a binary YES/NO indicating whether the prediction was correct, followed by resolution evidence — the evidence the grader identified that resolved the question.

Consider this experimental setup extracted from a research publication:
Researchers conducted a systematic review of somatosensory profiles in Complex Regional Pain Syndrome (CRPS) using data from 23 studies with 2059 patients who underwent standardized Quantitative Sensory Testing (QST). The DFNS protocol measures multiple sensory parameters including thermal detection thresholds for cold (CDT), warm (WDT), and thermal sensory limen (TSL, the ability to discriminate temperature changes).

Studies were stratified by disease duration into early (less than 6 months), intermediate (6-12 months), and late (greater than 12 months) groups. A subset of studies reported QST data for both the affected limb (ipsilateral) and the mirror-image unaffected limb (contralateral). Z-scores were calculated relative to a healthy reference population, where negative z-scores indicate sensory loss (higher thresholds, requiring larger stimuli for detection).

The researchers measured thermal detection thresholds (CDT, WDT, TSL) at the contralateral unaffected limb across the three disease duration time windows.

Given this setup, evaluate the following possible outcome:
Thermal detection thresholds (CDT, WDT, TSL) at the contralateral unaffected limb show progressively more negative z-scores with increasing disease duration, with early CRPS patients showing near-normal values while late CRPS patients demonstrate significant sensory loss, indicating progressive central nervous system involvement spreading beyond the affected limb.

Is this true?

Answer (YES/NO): YES